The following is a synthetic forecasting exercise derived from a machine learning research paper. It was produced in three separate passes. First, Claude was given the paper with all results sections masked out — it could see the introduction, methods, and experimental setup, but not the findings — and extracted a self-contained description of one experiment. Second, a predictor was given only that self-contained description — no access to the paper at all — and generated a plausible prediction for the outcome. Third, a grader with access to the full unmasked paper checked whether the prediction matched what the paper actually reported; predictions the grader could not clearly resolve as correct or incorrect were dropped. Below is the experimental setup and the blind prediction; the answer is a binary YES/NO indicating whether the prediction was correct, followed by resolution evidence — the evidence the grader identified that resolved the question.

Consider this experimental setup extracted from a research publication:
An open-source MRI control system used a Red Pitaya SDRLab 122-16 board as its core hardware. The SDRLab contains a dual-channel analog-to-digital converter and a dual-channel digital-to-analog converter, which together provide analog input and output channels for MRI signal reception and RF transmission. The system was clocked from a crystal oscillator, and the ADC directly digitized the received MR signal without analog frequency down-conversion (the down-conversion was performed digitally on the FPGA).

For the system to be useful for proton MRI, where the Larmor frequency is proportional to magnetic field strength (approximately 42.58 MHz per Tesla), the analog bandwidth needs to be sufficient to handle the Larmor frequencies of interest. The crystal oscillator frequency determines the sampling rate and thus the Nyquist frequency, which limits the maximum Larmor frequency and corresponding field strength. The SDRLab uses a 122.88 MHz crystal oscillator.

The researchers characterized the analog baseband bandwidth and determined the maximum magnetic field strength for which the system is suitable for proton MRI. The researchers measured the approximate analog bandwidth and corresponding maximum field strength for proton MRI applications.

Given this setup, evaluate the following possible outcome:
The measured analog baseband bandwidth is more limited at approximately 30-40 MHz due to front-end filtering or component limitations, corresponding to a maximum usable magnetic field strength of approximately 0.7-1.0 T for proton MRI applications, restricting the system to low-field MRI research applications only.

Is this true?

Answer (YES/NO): NO